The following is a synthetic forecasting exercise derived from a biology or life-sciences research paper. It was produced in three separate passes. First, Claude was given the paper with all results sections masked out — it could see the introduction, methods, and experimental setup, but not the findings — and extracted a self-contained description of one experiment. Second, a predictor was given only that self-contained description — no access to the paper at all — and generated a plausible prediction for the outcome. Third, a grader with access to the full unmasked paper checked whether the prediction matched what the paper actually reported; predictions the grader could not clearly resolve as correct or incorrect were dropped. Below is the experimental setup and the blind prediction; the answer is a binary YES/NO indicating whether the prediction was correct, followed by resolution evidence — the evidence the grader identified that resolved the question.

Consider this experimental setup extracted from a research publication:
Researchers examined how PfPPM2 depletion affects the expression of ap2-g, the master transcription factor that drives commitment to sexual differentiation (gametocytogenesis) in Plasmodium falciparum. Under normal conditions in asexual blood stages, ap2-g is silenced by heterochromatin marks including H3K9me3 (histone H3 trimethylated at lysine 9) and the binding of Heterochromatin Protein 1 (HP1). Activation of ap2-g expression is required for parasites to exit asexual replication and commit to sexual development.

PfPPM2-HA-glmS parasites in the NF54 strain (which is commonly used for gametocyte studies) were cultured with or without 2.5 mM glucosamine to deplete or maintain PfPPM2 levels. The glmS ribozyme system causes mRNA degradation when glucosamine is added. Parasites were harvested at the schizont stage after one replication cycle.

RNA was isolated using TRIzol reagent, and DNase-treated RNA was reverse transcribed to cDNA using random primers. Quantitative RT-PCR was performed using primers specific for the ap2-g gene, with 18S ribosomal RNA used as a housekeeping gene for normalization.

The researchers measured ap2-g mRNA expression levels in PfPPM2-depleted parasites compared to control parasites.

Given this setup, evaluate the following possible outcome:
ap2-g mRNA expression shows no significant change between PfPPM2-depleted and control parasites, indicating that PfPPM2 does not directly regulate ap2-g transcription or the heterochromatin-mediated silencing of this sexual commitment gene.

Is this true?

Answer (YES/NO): NO